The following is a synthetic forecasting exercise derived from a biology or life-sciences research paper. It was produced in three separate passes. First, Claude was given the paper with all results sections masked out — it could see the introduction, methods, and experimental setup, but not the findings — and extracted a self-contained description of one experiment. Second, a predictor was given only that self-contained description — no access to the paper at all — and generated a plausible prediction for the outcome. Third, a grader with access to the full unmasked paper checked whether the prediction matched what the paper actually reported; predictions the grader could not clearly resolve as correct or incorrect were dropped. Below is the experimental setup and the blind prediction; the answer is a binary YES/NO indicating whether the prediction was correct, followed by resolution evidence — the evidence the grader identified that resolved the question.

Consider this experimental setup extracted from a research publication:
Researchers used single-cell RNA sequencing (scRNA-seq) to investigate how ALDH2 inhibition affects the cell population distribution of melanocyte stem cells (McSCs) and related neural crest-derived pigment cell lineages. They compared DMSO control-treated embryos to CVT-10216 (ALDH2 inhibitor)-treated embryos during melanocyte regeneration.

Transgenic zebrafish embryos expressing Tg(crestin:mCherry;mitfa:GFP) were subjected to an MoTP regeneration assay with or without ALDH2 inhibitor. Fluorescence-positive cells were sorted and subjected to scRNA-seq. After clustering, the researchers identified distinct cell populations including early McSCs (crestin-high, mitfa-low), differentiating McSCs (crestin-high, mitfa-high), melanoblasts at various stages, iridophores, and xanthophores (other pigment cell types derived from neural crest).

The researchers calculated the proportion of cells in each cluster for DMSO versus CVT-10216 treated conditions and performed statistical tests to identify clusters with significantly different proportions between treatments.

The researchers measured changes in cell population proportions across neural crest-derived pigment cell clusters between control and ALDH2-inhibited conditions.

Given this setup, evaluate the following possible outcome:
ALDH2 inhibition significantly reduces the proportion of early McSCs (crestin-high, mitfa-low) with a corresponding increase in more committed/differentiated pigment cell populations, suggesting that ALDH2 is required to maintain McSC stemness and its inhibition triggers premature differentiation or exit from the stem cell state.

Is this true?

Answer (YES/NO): NO